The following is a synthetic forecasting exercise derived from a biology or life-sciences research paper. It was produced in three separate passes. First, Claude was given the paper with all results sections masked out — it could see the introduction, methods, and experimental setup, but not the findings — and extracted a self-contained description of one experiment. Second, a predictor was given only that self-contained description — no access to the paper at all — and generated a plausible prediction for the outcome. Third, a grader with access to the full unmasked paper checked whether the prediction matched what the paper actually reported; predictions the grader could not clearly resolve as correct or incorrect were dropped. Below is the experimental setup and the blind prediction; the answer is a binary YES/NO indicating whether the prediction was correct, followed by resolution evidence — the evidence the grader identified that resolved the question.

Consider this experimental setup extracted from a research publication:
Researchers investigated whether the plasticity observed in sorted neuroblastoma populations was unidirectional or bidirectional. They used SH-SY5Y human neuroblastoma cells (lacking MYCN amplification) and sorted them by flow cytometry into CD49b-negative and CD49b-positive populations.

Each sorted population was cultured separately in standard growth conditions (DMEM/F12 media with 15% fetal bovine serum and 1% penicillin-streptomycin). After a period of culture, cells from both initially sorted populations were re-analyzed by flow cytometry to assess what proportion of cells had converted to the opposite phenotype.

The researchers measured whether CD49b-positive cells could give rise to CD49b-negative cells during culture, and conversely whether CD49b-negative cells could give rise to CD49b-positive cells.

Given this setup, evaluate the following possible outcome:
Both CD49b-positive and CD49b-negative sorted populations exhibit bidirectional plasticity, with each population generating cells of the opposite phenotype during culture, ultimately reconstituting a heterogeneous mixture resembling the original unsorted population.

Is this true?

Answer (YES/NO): YES